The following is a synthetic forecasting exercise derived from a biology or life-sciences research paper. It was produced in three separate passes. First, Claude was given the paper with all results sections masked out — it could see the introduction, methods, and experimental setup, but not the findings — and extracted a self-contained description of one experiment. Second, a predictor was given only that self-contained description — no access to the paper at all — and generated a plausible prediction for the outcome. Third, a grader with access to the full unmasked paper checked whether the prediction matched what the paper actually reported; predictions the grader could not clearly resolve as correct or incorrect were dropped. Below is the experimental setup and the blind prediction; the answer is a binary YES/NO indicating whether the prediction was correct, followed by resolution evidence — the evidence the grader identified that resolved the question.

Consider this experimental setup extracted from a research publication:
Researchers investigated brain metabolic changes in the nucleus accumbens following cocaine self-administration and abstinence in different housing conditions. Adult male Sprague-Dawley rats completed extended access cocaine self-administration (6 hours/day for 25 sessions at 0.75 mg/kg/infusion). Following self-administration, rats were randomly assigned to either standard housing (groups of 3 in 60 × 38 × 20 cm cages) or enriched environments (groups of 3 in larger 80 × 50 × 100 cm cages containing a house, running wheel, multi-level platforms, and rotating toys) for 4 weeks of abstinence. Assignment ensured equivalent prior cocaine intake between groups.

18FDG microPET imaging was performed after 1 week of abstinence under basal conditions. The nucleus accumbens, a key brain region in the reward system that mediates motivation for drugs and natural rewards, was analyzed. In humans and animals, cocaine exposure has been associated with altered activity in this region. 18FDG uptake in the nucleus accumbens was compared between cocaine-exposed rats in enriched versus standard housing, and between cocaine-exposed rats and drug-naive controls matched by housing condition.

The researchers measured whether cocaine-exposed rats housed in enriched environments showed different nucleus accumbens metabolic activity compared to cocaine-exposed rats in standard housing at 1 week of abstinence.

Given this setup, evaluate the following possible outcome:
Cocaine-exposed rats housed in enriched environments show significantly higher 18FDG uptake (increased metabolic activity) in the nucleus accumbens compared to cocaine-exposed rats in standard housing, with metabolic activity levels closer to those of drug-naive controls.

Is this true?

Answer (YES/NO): NO